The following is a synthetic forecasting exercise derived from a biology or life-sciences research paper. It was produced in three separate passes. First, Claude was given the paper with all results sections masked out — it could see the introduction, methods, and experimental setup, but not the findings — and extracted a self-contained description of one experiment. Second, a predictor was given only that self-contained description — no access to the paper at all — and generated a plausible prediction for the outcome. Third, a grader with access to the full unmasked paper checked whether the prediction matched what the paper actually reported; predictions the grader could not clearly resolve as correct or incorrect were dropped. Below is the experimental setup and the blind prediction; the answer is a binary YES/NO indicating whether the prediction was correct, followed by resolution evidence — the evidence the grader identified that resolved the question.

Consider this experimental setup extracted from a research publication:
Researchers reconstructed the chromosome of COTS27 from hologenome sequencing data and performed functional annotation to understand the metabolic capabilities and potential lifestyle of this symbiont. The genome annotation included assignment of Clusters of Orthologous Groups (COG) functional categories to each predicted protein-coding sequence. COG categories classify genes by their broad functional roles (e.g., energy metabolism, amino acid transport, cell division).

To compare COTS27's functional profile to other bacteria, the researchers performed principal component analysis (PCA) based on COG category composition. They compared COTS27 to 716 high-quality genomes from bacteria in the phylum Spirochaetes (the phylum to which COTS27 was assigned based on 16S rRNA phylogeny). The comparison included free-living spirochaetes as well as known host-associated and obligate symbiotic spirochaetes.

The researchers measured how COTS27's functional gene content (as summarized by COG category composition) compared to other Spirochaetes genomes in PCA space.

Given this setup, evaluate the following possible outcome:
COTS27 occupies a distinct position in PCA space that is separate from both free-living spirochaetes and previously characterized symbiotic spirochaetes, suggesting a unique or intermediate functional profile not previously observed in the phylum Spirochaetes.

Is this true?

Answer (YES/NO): YES